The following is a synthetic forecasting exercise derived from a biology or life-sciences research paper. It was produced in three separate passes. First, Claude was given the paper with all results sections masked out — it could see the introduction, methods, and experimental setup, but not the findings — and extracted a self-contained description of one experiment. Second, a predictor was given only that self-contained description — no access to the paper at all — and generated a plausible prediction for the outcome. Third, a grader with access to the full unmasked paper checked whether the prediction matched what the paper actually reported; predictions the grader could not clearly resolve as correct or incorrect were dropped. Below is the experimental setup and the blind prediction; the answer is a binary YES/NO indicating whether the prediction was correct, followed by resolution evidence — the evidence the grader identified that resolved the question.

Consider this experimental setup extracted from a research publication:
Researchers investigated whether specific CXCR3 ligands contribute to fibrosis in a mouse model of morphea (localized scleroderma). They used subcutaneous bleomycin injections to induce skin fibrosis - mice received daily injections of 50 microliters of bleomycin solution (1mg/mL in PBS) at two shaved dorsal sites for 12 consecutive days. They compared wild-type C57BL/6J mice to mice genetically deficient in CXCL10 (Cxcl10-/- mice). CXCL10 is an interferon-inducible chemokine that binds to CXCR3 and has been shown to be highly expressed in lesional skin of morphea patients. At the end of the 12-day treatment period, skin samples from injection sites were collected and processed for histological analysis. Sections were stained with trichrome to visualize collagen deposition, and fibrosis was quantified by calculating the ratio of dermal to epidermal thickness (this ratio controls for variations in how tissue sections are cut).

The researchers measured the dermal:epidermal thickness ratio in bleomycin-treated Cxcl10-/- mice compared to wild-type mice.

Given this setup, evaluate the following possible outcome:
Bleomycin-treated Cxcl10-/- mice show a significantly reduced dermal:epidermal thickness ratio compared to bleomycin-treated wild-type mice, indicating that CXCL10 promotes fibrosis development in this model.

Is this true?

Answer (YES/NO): NO